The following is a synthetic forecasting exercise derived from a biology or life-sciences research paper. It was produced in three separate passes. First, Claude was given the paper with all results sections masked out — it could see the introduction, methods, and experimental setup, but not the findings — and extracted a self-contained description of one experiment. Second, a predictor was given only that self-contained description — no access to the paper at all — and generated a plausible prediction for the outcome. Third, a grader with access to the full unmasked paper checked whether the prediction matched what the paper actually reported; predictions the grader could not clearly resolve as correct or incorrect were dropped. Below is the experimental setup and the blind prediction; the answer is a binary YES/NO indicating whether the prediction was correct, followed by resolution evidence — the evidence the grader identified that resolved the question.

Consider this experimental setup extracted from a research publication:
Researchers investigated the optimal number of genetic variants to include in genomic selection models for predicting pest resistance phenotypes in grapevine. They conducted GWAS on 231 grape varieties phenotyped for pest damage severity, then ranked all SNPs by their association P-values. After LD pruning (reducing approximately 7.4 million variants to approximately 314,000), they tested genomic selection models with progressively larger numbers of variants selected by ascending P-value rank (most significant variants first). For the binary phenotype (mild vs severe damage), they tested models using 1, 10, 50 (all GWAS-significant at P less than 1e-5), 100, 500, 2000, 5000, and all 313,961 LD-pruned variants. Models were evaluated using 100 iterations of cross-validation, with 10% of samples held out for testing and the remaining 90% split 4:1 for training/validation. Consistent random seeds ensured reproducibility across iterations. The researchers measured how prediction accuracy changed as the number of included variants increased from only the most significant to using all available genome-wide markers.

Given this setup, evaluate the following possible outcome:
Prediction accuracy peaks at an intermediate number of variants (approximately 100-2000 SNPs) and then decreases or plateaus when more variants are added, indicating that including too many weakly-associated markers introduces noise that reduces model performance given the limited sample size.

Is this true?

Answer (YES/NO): YES